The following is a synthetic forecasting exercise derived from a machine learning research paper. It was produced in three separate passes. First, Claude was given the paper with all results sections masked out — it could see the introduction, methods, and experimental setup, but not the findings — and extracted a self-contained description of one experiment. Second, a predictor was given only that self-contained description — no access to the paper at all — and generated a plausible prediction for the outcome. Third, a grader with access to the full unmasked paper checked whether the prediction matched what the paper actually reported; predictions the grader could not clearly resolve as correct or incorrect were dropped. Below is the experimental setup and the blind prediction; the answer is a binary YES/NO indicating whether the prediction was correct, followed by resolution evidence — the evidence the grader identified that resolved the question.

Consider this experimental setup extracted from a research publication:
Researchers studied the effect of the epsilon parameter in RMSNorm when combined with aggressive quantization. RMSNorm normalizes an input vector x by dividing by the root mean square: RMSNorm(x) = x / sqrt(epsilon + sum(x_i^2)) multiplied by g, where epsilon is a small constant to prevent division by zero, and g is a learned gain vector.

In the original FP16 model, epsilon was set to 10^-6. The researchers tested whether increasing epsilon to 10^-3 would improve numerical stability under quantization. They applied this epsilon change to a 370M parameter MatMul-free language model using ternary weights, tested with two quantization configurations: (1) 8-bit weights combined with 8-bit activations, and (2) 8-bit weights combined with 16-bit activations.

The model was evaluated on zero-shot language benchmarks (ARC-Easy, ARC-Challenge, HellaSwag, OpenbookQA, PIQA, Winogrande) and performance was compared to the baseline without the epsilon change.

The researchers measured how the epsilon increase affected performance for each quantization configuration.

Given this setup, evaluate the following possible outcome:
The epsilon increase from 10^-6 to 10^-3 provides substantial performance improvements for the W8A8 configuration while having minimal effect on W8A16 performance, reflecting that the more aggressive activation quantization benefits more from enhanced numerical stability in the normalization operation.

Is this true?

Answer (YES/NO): NO